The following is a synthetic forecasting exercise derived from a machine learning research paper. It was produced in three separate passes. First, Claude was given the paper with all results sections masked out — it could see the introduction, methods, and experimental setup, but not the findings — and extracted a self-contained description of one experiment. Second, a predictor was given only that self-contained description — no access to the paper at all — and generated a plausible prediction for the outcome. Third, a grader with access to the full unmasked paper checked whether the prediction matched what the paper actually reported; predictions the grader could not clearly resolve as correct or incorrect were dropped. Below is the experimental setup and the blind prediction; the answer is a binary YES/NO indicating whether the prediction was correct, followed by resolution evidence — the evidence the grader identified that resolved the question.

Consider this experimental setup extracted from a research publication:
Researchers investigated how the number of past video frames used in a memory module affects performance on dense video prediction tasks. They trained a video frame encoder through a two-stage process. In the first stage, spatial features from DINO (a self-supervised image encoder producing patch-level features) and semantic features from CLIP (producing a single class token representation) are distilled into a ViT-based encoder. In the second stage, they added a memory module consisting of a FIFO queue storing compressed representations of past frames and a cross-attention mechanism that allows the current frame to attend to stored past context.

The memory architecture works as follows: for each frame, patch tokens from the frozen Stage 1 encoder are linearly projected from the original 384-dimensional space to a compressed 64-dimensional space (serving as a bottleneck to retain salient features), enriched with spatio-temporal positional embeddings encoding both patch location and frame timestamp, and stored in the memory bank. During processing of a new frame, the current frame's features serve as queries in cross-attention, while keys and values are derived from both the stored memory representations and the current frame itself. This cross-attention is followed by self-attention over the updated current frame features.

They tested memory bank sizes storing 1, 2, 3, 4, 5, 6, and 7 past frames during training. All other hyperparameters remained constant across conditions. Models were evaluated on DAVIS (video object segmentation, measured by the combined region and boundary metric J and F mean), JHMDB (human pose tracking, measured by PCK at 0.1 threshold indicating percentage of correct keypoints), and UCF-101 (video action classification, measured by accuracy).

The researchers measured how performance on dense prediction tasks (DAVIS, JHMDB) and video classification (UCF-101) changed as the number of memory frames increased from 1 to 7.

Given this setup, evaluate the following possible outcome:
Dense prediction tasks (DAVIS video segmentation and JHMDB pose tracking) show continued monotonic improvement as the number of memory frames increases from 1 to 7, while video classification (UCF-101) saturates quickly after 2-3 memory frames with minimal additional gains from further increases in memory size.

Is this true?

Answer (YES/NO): NO